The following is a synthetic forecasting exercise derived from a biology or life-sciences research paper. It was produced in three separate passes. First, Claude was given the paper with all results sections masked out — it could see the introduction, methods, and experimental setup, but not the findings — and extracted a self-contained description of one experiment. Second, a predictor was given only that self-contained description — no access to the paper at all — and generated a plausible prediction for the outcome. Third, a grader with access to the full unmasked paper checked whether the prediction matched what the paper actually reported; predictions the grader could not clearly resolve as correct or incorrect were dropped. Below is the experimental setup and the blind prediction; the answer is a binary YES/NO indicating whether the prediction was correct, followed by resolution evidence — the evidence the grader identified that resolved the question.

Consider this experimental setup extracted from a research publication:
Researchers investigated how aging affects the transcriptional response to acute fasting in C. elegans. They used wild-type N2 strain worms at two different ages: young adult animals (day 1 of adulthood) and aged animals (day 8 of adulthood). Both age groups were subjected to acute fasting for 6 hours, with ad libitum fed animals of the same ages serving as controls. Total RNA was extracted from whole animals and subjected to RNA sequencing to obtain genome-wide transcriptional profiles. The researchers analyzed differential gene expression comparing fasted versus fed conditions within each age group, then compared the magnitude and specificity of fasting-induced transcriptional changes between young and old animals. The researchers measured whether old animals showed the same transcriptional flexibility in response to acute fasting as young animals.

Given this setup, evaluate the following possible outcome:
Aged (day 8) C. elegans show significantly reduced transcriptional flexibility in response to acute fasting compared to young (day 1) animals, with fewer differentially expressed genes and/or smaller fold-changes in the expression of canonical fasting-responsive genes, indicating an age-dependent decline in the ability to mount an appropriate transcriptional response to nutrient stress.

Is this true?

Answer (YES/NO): YES